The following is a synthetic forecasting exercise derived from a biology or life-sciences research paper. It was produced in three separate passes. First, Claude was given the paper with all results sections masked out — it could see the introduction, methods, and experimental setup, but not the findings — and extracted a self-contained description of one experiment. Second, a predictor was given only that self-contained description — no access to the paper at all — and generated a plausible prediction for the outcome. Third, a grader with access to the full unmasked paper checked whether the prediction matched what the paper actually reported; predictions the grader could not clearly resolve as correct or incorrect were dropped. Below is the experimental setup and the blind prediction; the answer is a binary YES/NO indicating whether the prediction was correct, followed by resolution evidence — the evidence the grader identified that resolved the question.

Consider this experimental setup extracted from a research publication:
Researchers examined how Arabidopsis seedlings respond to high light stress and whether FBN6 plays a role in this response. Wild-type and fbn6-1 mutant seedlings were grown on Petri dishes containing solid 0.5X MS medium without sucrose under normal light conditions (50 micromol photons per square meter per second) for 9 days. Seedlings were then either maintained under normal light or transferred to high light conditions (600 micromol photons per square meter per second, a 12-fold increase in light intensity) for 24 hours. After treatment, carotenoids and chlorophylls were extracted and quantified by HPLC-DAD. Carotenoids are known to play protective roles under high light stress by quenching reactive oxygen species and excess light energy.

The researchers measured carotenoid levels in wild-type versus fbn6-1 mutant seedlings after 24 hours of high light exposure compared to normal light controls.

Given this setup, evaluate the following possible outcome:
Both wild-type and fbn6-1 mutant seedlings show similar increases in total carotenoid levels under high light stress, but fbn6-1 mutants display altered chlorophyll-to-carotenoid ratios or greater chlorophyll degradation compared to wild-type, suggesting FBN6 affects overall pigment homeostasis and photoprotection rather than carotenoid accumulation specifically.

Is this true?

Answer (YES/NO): NO